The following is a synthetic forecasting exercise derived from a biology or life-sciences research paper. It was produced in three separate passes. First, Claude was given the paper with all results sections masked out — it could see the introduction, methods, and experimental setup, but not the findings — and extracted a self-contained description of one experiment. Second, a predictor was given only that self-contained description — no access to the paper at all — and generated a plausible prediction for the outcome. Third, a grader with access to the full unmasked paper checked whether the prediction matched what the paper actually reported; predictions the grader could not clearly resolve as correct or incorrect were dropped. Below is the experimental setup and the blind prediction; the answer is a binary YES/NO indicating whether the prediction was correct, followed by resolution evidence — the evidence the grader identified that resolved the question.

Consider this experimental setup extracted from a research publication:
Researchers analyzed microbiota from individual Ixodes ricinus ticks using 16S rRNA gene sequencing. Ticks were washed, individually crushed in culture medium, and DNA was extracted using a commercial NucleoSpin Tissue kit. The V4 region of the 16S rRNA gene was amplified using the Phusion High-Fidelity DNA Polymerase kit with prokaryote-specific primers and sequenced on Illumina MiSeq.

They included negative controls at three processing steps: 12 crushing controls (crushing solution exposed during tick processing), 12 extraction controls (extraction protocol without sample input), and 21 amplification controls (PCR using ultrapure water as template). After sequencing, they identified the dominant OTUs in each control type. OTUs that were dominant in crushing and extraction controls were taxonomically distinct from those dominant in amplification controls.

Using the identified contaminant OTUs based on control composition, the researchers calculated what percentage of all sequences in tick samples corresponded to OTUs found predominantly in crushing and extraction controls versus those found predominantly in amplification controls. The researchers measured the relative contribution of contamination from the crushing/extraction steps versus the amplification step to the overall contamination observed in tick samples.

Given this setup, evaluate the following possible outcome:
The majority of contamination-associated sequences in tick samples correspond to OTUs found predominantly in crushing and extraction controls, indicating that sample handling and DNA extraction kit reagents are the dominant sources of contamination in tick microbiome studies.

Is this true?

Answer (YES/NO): YES